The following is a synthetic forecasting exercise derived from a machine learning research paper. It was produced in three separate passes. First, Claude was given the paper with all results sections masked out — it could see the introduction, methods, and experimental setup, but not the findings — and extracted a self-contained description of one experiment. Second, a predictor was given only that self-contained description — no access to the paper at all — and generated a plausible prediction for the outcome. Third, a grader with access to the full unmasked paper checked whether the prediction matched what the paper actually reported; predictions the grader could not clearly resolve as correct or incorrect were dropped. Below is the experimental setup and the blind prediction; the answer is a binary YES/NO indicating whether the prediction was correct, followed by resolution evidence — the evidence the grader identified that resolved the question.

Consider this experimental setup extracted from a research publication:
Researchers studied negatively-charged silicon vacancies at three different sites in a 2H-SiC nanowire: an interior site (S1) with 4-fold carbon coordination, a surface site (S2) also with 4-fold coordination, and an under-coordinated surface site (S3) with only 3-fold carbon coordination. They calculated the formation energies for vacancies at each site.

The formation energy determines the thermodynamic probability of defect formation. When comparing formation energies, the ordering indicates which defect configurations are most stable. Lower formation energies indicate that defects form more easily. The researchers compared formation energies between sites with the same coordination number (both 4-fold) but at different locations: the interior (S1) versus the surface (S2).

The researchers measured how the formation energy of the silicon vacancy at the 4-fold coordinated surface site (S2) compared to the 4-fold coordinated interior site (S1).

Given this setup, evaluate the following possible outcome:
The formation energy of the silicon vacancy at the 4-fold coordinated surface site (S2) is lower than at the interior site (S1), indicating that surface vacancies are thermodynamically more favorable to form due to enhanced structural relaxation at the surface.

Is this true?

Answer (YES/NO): NO